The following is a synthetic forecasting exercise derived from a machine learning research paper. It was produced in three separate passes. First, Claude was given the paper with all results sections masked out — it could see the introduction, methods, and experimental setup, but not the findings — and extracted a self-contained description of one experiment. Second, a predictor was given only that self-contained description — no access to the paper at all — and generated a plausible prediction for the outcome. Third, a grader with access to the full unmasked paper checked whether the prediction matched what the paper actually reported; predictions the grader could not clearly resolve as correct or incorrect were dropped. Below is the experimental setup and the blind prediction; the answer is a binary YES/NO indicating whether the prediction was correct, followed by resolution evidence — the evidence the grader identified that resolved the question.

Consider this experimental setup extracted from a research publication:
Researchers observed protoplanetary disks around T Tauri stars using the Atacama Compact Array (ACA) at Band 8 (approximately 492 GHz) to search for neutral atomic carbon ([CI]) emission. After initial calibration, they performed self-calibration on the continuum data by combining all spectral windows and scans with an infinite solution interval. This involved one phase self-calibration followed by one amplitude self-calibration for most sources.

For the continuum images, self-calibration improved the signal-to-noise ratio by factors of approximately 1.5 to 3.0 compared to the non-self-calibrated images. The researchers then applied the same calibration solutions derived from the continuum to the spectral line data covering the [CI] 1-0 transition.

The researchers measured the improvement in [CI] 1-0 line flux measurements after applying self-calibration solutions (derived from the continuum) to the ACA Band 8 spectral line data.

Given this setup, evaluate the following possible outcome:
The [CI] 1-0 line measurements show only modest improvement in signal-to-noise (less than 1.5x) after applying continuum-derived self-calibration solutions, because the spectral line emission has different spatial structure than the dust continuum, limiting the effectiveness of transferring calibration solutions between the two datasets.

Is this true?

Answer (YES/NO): YES